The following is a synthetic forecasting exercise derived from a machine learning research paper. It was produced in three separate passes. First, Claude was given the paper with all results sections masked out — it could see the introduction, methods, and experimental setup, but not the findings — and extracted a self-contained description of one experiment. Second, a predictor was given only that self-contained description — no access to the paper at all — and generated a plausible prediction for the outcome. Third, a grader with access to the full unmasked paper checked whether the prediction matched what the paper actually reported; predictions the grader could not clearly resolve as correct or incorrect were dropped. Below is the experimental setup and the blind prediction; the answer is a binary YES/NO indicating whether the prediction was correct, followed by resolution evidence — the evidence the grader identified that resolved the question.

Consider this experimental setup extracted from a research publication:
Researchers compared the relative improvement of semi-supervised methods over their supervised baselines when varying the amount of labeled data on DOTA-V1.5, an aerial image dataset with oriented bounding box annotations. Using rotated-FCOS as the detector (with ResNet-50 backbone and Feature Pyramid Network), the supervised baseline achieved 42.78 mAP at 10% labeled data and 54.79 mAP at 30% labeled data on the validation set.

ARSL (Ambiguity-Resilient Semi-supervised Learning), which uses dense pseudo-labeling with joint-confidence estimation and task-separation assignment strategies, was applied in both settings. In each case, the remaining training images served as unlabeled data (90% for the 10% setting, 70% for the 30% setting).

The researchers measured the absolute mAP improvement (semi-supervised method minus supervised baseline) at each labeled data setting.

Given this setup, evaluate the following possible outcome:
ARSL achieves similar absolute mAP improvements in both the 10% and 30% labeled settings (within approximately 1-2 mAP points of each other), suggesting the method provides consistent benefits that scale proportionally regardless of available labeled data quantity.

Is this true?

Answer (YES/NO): YES